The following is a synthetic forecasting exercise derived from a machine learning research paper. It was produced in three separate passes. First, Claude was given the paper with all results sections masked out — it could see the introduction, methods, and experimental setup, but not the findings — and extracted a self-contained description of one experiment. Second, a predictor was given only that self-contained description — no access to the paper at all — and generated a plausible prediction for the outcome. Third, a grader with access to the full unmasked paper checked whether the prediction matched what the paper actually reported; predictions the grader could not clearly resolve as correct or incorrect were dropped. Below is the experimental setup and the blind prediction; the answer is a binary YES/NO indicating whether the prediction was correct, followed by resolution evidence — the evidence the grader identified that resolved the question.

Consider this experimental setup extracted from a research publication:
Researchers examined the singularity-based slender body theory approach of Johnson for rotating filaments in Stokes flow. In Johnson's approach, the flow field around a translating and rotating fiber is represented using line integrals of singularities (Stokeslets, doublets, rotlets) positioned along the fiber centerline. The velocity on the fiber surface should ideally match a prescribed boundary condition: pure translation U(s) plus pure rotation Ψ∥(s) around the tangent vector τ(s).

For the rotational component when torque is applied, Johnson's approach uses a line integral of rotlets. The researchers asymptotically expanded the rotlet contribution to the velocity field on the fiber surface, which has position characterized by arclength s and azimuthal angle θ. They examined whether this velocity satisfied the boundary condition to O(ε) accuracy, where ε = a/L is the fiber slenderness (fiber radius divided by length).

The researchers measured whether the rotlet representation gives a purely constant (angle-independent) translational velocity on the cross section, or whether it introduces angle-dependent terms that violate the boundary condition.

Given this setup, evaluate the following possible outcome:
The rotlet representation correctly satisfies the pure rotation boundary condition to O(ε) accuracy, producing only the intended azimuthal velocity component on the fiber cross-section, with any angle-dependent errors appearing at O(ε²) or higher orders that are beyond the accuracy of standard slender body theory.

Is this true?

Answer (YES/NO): NO